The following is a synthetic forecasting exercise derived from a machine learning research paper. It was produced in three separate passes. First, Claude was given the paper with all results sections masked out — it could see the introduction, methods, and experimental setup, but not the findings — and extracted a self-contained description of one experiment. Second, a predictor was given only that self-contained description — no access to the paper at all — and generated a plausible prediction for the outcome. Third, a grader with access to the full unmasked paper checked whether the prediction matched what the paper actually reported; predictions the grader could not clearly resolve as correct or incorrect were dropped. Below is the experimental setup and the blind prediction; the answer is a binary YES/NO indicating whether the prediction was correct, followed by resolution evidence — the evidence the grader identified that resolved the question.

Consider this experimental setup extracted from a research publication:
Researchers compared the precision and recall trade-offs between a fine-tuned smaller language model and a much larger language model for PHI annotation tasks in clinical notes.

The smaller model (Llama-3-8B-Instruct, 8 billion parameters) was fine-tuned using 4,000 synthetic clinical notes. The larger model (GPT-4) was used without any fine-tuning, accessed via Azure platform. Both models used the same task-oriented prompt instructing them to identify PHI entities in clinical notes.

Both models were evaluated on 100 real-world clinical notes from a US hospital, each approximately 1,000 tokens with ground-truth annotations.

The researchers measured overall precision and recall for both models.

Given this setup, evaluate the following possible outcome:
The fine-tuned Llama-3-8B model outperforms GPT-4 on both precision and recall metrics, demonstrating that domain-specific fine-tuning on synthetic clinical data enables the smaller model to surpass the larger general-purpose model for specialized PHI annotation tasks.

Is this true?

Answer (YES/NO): NO